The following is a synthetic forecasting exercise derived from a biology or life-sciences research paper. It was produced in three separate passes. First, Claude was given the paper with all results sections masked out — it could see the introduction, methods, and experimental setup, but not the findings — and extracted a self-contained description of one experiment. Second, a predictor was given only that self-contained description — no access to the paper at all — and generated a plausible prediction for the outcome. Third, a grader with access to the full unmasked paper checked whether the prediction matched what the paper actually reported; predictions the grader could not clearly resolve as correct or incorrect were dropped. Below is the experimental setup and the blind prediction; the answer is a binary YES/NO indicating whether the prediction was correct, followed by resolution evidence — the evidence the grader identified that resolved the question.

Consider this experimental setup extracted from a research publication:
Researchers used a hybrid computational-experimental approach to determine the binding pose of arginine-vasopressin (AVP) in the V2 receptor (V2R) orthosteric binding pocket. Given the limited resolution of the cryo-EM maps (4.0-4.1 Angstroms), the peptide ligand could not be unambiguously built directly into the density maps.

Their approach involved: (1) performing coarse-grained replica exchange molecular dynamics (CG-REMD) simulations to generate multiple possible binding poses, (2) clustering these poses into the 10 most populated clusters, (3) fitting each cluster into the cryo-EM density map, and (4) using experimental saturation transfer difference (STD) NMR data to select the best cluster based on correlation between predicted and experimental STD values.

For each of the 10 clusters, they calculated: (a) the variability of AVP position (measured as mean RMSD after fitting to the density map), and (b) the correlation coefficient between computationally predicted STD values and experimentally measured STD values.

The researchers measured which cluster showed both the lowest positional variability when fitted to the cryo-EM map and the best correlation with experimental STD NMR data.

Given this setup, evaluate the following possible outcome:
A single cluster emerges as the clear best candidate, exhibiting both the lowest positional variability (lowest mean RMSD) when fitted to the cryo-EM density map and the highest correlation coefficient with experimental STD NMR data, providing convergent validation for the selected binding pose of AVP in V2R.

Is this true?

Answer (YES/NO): YES